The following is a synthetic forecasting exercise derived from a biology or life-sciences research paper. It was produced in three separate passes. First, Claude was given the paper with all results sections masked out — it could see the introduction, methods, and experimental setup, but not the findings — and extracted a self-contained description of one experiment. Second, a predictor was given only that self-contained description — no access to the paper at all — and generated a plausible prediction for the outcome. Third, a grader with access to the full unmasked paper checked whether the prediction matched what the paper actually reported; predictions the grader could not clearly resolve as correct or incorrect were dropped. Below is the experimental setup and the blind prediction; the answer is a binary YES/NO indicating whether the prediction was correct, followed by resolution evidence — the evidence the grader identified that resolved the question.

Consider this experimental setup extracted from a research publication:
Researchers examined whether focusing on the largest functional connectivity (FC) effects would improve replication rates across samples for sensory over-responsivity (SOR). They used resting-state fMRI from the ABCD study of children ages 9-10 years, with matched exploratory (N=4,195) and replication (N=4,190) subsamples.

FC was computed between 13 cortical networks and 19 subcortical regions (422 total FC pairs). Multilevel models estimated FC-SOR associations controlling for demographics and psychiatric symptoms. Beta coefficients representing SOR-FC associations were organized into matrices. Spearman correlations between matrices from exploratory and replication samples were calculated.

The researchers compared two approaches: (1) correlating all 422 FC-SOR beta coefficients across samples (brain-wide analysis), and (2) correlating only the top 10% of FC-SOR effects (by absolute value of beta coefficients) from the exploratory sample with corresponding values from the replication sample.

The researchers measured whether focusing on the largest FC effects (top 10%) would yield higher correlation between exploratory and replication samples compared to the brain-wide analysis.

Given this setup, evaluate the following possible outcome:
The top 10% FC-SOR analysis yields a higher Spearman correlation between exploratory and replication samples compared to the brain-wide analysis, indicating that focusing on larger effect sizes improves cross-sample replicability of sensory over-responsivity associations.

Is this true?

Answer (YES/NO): YES